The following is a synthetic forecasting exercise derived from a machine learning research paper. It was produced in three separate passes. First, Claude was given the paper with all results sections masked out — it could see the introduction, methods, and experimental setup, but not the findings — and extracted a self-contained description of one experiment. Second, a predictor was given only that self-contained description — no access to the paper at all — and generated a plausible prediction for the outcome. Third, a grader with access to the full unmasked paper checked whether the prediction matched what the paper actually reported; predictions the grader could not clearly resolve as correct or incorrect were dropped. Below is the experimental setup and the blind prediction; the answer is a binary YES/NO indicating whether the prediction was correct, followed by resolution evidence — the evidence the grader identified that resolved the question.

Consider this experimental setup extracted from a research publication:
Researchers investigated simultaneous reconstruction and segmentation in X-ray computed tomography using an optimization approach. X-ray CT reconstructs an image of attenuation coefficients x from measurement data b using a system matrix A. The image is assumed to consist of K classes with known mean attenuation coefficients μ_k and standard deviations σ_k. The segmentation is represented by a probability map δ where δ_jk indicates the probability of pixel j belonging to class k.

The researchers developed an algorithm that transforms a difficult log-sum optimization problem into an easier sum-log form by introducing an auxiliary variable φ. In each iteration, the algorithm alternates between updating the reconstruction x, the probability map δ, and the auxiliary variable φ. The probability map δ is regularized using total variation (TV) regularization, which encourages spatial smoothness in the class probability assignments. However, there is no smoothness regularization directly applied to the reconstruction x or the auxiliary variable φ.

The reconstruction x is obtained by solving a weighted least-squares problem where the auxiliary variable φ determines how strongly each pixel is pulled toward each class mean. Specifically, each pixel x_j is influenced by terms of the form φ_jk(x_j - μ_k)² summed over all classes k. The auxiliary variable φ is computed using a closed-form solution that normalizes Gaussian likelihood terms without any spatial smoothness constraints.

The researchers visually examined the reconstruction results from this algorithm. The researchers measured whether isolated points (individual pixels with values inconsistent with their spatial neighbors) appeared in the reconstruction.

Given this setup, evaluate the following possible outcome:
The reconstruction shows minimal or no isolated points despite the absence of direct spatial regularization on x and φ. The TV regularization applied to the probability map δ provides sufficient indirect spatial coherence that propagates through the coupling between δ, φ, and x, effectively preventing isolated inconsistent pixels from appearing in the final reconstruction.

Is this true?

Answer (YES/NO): NO